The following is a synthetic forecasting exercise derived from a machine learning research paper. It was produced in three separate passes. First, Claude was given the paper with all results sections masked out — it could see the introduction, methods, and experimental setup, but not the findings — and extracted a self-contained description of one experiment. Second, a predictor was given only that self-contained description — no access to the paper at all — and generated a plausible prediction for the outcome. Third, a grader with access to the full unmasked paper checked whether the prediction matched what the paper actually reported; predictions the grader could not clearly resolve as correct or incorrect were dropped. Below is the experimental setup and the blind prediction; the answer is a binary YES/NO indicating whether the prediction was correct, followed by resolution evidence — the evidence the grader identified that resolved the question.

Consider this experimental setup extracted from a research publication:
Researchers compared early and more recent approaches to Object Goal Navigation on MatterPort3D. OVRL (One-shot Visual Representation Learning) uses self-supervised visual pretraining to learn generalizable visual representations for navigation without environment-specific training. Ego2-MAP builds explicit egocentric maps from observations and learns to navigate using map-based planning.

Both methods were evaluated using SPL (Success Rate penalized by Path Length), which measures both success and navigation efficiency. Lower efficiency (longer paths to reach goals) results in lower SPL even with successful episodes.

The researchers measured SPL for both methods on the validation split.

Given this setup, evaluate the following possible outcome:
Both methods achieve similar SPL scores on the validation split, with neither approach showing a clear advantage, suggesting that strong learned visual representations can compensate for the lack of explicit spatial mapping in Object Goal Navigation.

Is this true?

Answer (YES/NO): NO